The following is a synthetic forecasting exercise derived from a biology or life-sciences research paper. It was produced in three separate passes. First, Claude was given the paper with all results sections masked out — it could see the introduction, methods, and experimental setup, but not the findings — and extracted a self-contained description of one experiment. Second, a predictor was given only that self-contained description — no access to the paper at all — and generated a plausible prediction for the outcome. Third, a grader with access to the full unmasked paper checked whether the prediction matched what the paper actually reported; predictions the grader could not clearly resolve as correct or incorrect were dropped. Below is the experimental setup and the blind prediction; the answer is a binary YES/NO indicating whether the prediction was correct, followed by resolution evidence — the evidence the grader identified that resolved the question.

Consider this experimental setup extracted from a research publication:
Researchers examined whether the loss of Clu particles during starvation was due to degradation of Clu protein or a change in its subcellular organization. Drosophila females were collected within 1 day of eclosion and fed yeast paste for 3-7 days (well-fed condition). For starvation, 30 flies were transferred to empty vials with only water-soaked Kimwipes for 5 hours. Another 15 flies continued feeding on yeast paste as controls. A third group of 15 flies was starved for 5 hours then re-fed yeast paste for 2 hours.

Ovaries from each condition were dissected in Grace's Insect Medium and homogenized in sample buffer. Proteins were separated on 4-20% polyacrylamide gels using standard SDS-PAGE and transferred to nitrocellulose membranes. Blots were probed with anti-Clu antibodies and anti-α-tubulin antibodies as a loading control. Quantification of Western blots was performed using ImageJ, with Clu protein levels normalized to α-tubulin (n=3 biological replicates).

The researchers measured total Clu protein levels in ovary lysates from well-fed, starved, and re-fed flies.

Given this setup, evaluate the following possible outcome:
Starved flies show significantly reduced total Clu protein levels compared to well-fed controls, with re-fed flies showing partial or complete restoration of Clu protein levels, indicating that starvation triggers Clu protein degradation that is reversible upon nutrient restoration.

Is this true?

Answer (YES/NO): NO